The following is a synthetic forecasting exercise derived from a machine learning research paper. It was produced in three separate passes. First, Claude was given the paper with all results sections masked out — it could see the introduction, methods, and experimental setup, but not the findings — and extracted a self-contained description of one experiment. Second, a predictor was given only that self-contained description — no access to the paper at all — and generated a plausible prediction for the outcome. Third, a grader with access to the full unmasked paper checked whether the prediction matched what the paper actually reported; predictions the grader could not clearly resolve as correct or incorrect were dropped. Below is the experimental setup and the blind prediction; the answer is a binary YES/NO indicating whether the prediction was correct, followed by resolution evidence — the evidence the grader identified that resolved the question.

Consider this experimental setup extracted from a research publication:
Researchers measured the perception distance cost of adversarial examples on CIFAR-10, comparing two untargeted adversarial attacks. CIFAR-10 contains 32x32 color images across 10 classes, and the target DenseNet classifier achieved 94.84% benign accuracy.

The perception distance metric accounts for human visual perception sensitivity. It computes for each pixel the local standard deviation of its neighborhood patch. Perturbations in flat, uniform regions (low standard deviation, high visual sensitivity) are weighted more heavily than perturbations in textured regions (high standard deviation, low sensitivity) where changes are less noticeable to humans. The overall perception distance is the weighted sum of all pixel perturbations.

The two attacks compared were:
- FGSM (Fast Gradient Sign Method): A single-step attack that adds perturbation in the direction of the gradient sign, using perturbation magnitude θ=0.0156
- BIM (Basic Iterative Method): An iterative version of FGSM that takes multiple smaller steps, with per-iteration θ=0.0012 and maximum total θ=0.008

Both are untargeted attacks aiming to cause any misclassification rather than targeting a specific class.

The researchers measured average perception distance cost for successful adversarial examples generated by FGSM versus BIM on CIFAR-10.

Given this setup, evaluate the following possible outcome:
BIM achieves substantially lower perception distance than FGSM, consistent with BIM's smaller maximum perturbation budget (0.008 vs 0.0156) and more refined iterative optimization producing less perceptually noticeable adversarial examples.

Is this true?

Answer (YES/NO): YES